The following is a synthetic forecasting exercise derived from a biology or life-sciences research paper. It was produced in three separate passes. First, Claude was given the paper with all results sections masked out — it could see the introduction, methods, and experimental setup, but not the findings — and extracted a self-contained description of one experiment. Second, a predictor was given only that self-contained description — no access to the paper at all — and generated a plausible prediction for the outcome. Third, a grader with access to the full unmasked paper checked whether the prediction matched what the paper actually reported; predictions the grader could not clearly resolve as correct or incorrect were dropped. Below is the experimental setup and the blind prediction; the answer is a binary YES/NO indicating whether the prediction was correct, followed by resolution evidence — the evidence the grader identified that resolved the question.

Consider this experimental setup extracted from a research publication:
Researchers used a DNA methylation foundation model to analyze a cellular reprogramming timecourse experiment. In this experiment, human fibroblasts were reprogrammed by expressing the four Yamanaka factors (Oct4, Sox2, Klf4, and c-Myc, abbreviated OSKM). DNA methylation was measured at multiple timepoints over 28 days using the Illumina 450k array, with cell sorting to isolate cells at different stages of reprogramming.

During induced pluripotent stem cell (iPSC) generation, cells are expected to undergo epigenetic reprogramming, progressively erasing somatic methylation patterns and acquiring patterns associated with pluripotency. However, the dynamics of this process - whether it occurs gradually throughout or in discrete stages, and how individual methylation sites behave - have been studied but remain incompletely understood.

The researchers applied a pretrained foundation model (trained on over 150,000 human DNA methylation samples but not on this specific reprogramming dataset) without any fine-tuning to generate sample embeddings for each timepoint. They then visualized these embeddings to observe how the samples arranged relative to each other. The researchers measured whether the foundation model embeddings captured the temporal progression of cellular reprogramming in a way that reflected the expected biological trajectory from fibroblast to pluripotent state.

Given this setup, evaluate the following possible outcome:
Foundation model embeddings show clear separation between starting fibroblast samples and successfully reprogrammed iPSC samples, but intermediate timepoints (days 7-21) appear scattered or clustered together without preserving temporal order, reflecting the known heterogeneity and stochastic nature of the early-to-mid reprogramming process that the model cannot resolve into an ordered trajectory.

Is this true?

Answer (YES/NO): NO